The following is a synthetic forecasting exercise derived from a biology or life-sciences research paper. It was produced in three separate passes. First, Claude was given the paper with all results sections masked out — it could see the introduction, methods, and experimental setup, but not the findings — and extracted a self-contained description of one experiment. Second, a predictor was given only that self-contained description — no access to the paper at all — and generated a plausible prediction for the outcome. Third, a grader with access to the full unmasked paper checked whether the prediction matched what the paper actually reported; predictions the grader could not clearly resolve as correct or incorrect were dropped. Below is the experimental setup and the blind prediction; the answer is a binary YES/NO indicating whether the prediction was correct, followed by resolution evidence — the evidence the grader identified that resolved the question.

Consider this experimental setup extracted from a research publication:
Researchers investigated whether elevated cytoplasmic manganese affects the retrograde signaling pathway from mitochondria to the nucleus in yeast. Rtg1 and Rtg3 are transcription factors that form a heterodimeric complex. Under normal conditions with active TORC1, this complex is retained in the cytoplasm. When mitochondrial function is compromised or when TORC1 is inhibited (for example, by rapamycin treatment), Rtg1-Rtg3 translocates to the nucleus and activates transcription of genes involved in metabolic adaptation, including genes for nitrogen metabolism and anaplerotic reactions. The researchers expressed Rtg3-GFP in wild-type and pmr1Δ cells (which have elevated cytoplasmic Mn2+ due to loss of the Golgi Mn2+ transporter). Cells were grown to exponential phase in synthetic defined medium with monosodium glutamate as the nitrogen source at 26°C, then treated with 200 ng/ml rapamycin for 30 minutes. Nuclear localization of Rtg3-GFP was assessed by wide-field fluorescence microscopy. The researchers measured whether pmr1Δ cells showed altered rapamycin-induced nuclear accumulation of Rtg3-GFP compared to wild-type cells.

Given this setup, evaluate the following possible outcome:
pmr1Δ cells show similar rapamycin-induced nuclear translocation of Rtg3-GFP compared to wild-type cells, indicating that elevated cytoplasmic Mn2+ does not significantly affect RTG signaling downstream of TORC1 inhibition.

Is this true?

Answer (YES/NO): NO